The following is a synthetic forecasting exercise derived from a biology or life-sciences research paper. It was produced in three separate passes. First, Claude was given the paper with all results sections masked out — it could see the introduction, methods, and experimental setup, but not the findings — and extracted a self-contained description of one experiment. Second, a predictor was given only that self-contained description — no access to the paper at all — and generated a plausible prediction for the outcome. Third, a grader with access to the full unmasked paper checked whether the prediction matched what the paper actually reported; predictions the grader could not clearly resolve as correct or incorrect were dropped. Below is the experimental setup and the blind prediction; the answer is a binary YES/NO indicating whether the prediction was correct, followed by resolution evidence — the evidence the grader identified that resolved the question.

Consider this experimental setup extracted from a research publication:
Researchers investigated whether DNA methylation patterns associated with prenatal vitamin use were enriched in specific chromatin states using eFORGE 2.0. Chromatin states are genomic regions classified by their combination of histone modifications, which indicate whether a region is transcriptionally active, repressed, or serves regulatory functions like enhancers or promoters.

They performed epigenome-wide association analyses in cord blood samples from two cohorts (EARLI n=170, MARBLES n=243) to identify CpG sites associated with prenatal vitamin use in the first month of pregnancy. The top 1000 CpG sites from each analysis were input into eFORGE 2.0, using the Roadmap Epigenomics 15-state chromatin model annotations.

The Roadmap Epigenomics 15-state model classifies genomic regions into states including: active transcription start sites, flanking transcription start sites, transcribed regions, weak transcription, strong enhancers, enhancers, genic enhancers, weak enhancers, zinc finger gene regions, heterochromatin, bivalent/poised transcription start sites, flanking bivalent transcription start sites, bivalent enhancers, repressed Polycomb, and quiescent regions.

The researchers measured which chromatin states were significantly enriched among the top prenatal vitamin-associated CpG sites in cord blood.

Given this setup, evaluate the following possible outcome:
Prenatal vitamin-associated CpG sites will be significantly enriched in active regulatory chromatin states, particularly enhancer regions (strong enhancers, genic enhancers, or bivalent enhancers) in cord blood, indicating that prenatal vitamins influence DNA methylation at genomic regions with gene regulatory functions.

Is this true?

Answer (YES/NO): NO